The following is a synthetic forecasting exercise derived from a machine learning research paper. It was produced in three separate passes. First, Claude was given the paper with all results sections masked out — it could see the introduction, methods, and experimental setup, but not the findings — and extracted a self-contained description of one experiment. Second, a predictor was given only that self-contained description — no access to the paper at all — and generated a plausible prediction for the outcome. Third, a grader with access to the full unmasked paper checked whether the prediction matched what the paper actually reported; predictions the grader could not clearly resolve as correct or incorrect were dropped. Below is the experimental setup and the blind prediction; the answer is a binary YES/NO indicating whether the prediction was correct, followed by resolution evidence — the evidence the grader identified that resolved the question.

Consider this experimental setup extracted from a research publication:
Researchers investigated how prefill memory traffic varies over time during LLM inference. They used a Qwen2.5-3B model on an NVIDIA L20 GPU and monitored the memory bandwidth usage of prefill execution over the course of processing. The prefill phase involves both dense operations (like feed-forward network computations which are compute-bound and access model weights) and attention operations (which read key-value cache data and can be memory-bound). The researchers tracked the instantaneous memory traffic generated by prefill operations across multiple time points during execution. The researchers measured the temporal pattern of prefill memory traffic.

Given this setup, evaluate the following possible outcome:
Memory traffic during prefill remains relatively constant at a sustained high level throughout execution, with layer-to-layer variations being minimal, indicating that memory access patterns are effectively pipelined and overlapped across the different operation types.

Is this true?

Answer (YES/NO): NO